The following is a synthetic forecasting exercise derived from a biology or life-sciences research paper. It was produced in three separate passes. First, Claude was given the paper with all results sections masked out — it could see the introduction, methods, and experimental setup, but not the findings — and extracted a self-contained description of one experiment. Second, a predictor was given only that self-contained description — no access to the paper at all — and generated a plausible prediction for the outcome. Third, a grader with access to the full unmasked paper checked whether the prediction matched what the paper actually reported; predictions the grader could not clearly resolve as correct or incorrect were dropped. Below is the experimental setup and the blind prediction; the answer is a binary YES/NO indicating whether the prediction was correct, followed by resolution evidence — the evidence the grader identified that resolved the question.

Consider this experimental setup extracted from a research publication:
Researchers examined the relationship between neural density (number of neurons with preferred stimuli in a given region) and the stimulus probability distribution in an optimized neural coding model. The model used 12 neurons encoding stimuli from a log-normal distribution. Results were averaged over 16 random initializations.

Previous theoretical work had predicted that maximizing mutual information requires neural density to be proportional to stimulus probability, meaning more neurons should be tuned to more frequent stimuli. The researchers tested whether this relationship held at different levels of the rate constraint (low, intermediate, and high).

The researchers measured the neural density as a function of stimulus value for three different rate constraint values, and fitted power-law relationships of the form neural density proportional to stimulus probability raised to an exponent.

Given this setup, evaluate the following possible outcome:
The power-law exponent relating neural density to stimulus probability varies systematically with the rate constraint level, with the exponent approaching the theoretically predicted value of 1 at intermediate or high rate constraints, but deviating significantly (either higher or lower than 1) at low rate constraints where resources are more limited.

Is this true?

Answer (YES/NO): NO